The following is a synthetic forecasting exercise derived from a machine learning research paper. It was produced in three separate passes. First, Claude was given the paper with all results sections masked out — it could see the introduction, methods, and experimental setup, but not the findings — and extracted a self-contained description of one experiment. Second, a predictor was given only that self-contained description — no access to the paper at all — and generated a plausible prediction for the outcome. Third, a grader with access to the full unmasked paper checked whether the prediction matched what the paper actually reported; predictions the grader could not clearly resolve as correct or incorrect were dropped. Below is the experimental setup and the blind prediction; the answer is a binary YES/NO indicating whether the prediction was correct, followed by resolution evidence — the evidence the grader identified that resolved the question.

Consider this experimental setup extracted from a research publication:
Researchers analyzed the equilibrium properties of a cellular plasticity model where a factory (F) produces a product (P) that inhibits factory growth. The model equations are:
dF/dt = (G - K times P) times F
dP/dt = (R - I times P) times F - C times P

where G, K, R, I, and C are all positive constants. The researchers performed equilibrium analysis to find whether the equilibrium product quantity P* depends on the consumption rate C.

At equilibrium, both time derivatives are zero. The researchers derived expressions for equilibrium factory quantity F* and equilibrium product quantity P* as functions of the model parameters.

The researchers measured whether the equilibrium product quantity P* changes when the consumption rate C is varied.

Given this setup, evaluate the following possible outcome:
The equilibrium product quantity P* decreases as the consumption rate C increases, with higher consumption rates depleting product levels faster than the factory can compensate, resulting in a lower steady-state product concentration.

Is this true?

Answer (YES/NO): NO